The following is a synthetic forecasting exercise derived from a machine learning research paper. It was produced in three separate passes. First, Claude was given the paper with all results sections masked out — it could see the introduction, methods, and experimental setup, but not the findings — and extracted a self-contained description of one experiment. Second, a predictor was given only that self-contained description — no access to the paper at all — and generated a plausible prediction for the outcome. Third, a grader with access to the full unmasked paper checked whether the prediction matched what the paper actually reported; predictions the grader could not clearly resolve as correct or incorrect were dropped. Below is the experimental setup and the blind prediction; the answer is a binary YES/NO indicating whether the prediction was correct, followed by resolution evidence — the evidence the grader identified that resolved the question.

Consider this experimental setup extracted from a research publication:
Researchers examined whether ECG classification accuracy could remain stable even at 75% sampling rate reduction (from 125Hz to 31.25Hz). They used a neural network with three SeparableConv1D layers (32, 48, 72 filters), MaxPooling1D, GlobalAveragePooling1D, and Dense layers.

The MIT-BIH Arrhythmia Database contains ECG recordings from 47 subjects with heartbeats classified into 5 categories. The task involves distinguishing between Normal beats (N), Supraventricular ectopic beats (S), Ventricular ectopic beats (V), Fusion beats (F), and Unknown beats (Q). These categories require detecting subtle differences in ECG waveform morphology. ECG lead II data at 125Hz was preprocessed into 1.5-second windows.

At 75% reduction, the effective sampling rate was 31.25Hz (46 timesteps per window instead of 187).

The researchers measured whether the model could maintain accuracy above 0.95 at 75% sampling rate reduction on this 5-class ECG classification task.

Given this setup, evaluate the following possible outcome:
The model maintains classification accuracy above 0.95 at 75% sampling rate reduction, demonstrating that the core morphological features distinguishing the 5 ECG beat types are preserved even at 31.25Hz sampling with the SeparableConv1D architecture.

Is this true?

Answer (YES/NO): YES